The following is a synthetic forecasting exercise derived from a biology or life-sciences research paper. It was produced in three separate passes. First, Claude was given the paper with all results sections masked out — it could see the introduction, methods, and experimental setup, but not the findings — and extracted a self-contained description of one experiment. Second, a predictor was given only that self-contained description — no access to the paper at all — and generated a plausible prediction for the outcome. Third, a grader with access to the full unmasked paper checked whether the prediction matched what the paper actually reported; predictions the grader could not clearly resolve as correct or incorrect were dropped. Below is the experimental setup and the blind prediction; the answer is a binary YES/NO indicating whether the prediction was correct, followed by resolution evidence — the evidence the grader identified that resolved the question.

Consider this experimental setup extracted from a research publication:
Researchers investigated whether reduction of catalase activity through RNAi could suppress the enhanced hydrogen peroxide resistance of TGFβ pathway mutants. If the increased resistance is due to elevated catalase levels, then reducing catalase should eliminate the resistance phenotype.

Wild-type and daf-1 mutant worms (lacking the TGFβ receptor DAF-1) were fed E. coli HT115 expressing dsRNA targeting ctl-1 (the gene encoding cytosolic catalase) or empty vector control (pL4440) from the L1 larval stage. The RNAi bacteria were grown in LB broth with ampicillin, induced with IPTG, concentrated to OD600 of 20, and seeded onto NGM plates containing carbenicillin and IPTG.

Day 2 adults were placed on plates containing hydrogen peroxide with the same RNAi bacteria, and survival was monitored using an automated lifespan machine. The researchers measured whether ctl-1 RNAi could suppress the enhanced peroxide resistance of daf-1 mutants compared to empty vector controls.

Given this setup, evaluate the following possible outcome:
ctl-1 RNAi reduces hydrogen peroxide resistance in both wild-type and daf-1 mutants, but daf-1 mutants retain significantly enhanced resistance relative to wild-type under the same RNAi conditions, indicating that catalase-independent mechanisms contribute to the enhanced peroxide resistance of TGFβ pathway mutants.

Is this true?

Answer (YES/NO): YES